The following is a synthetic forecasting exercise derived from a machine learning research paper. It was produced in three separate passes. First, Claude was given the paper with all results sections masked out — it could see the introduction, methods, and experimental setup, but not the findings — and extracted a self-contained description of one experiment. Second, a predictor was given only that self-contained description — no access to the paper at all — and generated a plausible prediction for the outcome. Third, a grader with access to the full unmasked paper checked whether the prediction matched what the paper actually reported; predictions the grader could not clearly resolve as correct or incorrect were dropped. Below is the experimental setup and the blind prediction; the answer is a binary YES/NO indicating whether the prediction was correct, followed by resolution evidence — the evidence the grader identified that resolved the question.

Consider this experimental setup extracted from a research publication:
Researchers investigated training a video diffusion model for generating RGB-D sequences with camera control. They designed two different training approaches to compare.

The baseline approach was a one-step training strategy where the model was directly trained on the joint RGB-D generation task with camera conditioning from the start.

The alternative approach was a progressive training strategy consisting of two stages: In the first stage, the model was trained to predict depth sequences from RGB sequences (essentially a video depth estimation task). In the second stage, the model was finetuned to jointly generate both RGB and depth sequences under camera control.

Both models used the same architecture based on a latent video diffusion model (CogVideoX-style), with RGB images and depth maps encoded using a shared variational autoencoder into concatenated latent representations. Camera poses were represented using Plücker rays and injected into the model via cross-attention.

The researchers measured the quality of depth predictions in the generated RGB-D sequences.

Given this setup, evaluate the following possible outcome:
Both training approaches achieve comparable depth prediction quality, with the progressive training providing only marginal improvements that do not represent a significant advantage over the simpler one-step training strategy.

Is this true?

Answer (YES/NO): NO